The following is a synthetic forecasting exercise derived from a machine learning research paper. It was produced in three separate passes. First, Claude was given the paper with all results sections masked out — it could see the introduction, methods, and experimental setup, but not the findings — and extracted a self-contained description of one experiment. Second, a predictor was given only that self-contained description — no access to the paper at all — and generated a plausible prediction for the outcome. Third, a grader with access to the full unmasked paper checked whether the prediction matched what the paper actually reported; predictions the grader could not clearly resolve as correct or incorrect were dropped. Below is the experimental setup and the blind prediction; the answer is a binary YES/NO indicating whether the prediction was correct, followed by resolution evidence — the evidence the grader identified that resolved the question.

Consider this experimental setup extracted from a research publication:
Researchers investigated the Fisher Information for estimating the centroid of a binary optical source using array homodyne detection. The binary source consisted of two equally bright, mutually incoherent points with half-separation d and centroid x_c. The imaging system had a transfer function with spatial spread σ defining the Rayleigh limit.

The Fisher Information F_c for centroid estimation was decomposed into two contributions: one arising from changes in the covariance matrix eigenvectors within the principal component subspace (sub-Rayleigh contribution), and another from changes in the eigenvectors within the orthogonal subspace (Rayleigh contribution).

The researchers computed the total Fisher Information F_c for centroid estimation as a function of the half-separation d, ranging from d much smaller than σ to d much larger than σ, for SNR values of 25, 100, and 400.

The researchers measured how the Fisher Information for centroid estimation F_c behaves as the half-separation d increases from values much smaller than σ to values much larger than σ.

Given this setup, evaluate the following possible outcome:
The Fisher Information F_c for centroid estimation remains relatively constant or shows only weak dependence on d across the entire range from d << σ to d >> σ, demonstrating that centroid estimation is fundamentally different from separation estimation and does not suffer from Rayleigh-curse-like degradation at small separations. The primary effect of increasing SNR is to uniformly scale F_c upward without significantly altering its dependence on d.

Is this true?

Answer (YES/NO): NO